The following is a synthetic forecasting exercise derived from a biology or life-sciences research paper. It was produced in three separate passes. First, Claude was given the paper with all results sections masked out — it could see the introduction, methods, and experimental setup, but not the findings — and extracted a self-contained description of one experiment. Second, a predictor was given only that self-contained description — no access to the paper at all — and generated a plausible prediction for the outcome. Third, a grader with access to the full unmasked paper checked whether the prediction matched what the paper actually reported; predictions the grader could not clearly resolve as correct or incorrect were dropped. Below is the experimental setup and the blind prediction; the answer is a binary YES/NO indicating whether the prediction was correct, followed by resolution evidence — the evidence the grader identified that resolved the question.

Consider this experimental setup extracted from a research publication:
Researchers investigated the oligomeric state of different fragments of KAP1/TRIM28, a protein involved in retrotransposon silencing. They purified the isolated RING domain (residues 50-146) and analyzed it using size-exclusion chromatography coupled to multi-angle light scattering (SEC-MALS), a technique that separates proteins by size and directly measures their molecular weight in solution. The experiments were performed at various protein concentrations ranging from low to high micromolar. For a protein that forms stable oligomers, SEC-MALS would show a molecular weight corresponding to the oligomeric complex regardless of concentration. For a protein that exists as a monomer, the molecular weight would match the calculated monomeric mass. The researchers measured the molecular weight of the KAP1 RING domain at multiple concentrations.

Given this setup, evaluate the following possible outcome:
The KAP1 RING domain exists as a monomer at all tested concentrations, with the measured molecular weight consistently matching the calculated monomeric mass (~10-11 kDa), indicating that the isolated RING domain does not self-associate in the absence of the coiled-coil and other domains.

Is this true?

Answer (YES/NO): YES